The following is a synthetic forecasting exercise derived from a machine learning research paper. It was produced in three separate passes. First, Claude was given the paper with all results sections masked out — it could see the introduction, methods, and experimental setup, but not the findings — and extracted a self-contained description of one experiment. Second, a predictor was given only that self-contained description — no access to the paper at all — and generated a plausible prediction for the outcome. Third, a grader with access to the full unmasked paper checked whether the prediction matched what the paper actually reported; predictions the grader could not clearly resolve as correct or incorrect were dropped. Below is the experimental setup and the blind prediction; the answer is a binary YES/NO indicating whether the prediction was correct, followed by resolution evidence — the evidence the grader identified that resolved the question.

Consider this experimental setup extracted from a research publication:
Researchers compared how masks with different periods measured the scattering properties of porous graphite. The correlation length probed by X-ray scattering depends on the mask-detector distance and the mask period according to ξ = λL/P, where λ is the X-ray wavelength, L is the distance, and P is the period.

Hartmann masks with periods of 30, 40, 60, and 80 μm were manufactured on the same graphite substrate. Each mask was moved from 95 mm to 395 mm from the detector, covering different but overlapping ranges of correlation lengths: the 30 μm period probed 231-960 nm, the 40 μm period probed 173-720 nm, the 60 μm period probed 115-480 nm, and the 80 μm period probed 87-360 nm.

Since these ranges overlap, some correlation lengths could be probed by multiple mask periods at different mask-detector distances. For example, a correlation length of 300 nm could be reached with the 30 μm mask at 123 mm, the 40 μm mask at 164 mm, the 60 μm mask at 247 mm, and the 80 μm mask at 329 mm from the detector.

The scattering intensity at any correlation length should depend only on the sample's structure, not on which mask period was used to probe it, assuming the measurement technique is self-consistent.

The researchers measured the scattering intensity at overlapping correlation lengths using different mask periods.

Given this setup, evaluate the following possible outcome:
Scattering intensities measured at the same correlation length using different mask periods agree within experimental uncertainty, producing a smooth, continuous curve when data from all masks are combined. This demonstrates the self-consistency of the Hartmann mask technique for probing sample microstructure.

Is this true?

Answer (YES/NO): YES